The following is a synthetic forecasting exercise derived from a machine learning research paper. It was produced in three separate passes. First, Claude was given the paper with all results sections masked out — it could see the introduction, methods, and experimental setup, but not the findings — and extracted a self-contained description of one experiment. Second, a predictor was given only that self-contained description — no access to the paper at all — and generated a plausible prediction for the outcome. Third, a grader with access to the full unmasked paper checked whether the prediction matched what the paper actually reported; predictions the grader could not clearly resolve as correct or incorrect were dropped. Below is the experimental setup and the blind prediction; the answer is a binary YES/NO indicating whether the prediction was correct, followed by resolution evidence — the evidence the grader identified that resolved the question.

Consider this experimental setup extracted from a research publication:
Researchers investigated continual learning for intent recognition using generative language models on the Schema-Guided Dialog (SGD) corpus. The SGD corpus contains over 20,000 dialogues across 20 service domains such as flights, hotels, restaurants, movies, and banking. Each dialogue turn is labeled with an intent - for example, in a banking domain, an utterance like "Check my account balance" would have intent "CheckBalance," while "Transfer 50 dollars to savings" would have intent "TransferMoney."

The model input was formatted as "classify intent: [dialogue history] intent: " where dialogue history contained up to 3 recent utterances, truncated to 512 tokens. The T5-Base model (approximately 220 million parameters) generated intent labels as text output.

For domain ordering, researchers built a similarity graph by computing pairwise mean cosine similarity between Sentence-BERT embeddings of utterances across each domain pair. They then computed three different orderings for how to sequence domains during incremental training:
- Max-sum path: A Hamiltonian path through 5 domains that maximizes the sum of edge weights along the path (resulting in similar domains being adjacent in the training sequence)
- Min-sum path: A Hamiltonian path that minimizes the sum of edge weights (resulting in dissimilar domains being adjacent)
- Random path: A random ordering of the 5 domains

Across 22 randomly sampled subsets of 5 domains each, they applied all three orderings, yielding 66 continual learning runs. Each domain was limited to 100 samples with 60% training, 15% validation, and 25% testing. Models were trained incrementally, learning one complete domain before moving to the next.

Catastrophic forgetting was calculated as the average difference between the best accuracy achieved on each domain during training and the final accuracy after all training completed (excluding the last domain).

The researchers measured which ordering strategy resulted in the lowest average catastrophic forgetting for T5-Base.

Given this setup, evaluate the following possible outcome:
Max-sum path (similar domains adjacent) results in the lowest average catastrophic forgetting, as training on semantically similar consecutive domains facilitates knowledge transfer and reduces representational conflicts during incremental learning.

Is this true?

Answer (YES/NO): NO